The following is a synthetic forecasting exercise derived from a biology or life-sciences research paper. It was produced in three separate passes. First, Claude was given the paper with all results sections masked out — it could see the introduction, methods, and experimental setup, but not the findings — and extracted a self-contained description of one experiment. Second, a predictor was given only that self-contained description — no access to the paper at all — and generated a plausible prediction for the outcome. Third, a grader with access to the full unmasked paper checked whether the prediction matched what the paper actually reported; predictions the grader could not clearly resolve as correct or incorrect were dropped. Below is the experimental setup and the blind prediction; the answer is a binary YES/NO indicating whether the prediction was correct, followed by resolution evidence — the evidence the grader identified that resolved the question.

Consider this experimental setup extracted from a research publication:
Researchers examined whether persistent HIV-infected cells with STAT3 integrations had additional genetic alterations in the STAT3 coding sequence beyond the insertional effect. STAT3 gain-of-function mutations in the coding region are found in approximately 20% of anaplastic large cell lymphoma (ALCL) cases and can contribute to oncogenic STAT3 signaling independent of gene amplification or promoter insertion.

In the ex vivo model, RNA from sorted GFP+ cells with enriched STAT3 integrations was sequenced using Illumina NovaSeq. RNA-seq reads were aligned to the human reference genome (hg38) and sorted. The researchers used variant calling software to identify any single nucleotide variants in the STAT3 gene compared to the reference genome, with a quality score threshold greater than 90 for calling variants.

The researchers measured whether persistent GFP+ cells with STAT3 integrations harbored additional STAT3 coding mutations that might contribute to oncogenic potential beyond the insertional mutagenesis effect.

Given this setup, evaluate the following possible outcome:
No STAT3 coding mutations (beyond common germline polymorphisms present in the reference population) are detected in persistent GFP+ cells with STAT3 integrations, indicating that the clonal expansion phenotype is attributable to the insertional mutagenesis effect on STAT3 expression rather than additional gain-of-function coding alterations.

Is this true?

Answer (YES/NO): YES